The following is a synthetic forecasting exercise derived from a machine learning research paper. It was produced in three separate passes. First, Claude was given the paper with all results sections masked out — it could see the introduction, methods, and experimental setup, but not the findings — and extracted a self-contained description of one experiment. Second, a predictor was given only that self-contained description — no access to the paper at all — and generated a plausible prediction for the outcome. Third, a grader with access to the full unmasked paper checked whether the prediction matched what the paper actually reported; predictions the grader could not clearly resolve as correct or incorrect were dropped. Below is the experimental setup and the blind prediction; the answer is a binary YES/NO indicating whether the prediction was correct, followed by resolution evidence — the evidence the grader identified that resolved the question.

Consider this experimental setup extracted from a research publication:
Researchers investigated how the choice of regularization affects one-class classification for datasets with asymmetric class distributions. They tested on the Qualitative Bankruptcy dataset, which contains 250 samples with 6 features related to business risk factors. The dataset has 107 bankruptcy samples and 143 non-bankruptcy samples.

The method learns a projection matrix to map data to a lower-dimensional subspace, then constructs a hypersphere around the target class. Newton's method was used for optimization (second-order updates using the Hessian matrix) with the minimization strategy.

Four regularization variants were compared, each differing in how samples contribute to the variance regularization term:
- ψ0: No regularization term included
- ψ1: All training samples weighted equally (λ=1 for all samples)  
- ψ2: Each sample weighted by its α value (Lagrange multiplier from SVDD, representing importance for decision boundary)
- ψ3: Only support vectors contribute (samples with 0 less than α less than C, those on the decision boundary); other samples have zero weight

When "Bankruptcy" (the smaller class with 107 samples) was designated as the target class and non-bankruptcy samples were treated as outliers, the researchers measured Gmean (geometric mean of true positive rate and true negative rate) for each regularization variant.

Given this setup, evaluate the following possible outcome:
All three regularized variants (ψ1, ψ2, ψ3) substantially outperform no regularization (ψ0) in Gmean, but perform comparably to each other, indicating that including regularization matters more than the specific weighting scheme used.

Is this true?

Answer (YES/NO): NO